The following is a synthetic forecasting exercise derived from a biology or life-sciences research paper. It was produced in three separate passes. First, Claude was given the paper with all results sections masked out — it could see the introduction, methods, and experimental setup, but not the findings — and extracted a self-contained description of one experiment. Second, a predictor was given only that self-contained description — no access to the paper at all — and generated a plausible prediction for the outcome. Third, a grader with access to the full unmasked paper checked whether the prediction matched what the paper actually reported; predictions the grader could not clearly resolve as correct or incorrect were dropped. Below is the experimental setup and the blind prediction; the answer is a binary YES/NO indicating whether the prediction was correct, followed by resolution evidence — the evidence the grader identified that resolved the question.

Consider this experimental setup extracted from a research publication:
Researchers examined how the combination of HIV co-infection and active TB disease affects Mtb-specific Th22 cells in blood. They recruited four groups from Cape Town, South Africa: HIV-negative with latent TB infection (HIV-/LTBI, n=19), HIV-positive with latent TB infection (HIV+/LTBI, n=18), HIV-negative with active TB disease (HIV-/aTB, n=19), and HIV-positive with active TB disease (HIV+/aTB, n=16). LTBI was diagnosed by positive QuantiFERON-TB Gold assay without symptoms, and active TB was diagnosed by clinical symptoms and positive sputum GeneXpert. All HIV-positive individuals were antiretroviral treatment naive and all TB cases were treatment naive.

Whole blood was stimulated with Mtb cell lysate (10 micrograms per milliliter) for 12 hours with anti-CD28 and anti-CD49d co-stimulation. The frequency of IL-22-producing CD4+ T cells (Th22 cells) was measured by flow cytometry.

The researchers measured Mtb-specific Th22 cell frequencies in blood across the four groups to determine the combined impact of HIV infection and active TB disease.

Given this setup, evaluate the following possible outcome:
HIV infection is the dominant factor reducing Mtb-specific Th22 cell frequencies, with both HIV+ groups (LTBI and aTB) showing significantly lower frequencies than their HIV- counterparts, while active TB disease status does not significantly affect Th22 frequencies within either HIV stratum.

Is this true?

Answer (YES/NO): NO